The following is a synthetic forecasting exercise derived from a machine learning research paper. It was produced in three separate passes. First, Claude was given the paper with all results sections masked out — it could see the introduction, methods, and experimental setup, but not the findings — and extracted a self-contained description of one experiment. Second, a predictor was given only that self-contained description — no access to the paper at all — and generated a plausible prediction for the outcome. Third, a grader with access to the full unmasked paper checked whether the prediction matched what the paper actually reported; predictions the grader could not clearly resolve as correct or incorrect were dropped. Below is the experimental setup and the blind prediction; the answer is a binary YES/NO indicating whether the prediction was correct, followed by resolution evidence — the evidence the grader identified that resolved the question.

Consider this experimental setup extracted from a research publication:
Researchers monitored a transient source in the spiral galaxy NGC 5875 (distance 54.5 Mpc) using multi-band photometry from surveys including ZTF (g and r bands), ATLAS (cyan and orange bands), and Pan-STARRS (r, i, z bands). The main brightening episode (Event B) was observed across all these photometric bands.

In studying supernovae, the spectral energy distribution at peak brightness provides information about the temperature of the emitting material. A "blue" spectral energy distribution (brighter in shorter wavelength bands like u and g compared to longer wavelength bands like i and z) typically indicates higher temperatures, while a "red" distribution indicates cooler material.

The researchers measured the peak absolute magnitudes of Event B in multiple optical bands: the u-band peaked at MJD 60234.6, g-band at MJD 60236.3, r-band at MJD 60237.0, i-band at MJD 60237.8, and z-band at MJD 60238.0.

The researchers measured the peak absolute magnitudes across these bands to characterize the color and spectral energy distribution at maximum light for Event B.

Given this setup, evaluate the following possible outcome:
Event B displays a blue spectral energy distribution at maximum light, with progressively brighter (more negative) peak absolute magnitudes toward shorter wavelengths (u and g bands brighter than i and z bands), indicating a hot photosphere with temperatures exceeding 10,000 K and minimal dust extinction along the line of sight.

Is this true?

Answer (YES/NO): NO